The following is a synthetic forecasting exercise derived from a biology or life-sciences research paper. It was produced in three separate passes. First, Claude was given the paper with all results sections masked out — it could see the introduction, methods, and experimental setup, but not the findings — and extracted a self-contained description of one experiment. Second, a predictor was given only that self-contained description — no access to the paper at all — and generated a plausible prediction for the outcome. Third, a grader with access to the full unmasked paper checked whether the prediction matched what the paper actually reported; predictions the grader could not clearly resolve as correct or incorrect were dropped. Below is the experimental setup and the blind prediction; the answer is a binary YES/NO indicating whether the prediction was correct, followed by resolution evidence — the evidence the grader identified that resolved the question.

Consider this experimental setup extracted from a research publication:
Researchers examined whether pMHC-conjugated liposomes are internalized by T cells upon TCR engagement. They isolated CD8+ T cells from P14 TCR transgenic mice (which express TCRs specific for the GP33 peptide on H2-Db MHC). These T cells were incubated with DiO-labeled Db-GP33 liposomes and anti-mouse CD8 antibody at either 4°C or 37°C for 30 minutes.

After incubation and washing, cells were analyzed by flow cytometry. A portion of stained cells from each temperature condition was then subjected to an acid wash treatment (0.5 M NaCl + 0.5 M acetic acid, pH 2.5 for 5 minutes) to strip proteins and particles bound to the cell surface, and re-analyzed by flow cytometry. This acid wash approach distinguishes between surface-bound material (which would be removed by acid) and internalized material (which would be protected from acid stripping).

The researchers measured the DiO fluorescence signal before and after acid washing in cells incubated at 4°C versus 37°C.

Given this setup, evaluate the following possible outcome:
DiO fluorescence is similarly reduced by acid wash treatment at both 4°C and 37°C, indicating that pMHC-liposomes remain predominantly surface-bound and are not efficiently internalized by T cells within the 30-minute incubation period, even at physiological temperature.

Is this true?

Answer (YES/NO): NO